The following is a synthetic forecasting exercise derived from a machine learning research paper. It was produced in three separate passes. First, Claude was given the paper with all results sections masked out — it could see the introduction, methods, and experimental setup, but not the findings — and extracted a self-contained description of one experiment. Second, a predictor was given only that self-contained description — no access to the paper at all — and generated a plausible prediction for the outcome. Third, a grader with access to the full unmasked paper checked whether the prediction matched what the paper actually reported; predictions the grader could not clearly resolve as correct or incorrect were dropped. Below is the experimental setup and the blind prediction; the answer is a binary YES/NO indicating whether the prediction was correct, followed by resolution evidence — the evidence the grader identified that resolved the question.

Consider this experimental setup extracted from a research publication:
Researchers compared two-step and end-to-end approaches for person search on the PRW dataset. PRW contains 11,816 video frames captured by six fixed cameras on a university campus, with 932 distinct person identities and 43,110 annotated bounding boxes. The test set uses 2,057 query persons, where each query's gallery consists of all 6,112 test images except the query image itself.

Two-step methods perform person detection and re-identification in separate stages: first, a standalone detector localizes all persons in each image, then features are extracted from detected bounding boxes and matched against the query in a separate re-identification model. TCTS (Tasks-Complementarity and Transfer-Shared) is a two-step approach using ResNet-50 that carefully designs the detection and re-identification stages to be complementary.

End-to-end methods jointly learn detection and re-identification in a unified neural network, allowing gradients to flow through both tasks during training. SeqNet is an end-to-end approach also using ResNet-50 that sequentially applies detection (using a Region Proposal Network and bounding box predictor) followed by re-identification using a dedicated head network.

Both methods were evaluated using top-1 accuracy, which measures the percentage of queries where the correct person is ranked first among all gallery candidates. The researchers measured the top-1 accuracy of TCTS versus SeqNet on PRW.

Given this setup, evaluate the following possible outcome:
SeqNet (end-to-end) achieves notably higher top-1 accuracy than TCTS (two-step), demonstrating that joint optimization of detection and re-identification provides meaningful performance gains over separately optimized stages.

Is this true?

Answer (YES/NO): NO